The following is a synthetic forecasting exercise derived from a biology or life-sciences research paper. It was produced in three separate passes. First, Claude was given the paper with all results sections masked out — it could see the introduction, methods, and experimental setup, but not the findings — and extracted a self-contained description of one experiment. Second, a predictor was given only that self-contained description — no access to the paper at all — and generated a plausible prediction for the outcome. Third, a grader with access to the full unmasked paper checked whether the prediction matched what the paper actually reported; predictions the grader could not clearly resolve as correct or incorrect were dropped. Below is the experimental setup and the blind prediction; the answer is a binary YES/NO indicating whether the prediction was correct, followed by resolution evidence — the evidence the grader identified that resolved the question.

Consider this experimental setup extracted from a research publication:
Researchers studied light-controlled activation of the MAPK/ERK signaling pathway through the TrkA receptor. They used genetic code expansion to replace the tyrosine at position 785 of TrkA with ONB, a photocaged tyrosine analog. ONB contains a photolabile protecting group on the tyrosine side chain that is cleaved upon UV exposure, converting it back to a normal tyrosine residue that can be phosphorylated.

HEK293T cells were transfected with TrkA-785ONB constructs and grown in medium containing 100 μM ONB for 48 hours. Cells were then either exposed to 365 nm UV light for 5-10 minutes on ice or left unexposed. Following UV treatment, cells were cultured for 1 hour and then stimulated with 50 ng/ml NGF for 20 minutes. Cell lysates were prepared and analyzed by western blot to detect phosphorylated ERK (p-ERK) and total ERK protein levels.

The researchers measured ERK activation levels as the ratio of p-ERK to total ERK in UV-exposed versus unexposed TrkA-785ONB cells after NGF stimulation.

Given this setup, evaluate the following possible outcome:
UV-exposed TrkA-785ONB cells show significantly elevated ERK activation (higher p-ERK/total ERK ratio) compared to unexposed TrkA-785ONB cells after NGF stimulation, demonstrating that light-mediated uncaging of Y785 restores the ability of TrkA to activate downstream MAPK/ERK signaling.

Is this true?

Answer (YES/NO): YES